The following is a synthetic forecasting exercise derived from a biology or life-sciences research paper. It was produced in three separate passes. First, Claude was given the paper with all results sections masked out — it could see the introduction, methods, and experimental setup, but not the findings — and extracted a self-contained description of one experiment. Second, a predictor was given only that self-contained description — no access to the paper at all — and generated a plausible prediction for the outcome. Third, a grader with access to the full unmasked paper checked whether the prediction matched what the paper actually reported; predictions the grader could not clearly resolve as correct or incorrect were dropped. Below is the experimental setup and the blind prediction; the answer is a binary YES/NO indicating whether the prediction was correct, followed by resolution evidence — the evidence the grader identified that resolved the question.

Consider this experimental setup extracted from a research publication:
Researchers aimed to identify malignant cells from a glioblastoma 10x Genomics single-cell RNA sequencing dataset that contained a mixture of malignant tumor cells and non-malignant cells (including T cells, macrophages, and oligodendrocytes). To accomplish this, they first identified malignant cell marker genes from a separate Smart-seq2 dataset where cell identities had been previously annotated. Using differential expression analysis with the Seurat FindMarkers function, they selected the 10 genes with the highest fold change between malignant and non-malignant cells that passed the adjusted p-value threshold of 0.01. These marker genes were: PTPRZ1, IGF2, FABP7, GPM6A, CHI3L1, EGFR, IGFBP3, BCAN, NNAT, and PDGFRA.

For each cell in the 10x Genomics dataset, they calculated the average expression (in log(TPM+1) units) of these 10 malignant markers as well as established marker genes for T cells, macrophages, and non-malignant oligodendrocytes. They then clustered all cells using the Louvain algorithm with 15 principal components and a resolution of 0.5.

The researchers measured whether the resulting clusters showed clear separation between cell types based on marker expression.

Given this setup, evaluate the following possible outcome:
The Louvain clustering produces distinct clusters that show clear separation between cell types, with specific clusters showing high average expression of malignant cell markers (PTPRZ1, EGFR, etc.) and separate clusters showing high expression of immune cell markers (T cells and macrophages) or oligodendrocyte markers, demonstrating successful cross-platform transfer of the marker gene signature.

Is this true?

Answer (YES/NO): YES